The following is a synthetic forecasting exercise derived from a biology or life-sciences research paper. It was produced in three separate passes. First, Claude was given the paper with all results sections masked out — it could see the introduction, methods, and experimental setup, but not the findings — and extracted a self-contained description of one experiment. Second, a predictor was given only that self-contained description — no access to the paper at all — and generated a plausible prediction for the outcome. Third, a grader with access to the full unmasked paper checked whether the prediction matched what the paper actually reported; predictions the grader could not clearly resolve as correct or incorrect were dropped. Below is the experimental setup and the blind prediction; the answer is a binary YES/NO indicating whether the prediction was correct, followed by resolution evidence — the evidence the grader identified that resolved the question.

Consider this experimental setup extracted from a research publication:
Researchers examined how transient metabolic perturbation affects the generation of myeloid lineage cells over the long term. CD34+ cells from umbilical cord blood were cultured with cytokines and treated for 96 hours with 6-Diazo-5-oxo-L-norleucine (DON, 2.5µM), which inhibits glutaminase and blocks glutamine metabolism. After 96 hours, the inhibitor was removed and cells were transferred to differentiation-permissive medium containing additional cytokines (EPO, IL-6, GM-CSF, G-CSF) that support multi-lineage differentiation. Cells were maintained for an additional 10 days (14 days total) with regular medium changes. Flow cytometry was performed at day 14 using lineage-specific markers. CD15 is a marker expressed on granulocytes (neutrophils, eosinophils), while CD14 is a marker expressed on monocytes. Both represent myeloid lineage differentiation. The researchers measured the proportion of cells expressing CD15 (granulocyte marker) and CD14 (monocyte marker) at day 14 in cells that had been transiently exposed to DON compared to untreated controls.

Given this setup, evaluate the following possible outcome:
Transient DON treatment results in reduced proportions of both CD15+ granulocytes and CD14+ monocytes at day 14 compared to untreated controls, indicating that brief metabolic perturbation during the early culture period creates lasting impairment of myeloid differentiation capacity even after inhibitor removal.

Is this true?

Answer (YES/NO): NO